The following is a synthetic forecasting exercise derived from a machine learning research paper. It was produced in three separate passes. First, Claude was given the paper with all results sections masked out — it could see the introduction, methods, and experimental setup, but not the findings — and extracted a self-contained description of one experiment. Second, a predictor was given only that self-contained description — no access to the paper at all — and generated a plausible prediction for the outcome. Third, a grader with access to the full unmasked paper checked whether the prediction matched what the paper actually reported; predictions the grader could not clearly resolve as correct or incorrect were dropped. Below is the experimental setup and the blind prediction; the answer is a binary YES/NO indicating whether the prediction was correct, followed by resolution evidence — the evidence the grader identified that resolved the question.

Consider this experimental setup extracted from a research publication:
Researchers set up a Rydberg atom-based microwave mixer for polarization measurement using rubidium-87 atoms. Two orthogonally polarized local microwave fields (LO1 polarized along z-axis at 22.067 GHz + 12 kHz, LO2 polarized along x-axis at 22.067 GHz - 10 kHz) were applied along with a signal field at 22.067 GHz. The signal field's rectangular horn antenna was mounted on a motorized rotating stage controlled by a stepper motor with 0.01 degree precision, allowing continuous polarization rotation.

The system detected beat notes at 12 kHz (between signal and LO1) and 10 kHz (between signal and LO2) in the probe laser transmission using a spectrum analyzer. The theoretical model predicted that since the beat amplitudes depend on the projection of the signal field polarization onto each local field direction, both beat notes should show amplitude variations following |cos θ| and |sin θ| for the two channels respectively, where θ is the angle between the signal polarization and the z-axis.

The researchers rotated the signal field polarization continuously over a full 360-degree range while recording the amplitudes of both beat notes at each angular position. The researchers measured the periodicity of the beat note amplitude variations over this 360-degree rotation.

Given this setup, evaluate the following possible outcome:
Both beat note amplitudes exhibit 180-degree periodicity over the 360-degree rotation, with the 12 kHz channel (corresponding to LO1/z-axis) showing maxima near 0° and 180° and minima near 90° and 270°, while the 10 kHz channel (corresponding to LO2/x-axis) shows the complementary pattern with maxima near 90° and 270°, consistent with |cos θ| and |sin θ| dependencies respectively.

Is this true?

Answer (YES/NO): YES